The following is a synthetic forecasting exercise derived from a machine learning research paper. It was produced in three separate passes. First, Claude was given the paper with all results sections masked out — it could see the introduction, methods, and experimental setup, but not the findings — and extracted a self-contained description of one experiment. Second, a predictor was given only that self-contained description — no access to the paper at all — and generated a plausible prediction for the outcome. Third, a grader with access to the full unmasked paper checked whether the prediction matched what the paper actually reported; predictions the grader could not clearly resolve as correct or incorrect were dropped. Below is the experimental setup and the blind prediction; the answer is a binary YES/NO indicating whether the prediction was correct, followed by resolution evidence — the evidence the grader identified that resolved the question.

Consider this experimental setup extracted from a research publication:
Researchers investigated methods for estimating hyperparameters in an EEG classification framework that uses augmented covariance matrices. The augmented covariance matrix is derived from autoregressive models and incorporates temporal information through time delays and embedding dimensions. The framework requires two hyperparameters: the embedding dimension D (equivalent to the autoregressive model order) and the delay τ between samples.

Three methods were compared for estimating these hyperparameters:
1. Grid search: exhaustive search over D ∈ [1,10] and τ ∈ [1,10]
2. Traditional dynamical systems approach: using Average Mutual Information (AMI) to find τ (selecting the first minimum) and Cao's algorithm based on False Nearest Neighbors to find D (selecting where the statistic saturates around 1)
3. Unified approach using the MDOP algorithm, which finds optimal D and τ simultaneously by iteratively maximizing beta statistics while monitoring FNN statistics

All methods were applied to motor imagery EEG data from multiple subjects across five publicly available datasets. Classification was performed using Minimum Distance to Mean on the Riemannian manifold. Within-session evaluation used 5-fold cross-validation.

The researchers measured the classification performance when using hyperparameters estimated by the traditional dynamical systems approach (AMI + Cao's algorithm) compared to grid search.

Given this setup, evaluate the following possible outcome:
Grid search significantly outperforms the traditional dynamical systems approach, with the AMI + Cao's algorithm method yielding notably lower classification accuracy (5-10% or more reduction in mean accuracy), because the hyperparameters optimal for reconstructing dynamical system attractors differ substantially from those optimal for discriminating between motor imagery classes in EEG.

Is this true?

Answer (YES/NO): NO